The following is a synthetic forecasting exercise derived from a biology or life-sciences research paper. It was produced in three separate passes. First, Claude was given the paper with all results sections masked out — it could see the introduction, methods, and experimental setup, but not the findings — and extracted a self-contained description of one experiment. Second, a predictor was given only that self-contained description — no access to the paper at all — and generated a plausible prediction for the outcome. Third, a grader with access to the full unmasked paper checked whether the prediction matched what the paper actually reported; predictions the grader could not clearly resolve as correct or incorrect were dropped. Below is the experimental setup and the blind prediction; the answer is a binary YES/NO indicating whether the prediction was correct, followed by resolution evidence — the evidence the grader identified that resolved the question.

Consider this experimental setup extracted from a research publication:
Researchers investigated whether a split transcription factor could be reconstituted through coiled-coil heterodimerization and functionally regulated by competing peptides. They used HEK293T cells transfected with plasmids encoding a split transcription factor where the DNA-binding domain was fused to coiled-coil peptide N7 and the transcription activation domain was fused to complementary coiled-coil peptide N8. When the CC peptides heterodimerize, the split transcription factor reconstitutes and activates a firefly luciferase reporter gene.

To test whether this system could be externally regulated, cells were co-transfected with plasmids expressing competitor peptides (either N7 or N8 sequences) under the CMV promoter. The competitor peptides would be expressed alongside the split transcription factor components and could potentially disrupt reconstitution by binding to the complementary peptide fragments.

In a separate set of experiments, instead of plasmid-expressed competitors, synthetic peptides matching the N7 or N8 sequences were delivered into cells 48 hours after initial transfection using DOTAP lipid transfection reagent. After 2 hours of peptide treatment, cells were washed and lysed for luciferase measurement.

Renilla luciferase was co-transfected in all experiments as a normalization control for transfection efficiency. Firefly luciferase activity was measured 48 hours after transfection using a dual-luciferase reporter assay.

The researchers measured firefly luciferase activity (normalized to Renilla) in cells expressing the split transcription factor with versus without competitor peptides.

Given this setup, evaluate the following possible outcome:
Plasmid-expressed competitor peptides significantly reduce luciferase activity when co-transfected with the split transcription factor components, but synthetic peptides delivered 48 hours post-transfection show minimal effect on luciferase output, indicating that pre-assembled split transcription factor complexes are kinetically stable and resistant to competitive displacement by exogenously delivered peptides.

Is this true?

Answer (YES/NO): NO